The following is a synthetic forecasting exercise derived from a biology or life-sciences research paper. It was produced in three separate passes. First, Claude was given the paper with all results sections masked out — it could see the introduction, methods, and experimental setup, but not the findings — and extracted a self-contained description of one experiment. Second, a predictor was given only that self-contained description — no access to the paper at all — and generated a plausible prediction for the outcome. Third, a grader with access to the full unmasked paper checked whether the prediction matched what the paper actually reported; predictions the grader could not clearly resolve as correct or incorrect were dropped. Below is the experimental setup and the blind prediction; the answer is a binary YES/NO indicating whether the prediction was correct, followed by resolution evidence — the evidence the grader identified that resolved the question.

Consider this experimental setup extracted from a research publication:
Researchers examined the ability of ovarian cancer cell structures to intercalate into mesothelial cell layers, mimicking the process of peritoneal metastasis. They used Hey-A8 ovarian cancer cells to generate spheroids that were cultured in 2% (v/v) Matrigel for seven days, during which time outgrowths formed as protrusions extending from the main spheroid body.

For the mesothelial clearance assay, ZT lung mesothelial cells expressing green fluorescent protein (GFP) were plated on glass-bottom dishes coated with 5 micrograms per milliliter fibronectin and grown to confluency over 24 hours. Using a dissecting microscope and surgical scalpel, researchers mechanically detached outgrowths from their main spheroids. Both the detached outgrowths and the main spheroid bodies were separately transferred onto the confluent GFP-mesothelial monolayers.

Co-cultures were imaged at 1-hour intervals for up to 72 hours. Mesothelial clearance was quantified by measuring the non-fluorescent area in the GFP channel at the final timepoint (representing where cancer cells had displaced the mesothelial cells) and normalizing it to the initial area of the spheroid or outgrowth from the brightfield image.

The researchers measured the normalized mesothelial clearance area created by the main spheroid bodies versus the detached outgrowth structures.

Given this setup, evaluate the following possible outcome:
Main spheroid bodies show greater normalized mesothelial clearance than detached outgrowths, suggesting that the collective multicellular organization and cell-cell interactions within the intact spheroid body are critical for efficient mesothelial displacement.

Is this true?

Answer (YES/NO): NO